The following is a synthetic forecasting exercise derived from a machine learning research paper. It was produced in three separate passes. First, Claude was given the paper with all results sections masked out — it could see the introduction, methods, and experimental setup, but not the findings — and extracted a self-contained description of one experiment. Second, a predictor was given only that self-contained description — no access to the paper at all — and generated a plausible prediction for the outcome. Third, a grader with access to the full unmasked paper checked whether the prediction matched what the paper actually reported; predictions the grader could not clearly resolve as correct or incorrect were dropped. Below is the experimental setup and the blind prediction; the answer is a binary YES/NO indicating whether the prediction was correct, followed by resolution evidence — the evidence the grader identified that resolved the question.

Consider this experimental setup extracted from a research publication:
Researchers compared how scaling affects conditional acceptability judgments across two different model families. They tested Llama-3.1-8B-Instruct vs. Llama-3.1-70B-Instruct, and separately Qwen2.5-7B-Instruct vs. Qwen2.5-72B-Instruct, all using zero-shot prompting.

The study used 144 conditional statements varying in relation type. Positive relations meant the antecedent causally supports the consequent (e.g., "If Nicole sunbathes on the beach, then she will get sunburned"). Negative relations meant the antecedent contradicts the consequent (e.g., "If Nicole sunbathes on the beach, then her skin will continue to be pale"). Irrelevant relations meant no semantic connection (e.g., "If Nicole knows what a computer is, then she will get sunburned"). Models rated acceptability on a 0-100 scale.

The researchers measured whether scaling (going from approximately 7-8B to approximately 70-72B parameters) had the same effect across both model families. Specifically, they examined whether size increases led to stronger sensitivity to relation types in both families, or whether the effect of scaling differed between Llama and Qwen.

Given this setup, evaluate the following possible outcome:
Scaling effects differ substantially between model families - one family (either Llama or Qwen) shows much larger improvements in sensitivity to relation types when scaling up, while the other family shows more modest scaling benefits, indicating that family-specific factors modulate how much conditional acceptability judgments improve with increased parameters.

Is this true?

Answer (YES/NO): NO